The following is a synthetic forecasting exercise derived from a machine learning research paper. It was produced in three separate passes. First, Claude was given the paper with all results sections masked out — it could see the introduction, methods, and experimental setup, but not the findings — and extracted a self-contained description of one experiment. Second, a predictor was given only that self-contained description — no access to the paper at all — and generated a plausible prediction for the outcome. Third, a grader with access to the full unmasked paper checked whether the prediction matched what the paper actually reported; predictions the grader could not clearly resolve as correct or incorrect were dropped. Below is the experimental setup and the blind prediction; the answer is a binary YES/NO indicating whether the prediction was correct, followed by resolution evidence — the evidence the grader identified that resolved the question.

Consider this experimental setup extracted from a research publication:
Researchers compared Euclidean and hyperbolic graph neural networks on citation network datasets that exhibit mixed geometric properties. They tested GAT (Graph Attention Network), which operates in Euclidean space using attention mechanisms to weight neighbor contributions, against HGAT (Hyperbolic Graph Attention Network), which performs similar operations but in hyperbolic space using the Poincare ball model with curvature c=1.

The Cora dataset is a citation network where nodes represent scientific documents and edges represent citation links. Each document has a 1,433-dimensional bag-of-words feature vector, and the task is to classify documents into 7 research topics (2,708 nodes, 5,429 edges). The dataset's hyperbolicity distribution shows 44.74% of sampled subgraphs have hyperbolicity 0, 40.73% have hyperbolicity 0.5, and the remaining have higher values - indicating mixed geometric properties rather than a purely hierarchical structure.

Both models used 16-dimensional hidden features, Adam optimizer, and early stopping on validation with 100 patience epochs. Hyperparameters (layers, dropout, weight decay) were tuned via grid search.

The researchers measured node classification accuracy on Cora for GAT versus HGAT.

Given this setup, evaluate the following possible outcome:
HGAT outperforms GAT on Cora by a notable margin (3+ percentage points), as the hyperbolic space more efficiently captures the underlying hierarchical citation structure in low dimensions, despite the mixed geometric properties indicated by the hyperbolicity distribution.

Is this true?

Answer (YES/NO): NO